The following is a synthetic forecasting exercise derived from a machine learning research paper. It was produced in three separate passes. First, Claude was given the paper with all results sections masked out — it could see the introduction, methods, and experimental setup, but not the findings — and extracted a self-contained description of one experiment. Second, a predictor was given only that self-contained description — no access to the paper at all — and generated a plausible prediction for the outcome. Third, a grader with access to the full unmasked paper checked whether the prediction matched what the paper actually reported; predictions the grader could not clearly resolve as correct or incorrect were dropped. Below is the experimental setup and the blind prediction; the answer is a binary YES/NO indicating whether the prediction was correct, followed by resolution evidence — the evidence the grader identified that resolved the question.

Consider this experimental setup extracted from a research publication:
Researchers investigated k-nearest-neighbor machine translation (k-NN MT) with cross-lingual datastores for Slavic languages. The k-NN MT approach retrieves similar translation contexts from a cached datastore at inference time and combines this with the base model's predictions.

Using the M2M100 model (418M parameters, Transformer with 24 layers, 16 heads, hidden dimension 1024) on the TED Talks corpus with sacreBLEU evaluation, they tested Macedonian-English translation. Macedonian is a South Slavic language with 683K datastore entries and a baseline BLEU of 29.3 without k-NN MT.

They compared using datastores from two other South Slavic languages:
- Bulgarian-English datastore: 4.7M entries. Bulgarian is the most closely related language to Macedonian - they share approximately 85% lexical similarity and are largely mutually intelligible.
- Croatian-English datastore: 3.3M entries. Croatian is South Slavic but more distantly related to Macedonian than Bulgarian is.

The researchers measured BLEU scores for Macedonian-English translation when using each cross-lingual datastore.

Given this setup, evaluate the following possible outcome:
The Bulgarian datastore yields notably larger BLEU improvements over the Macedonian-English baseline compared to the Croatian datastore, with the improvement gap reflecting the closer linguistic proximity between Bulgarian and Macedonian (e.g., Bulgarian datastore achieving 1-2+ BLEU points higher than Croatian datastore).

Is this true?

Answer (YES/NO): NO